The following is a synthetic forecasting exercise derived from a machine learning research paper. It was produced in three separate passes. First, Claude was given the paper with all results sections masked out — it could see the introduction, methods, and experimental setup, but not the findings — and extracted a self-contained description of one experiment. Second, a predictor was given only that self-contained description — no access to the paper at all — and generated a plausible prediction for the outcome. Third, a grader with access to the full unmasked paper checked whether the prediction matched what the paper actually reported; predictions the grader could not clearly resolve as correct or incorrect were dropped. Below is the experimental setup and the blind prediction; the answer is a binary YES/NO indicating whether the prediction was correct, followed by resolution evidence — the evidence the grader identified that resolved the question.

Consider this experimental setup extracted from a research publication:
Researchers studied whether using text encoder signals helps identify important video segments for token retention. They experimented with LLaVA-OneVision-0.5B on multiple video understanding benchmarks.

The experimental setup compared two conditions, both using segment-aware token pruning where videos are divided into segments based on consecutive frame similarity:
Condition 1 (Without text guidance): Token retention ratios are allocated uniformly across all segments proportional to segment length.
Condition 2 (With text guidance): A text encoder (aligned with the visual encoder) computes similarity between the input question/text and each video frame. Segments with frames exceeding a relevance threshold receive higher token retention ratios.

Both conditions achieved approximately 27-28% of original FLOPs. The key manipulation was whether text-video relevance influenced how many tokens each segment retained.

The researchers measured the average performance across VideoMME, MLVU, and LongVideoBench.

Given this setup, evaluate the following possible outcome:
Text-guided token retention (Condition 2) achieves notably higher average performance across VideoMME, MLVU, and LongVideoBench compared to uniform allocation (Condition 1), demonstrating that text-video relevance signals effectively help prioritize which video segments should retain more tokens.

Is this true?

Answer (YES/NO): NO